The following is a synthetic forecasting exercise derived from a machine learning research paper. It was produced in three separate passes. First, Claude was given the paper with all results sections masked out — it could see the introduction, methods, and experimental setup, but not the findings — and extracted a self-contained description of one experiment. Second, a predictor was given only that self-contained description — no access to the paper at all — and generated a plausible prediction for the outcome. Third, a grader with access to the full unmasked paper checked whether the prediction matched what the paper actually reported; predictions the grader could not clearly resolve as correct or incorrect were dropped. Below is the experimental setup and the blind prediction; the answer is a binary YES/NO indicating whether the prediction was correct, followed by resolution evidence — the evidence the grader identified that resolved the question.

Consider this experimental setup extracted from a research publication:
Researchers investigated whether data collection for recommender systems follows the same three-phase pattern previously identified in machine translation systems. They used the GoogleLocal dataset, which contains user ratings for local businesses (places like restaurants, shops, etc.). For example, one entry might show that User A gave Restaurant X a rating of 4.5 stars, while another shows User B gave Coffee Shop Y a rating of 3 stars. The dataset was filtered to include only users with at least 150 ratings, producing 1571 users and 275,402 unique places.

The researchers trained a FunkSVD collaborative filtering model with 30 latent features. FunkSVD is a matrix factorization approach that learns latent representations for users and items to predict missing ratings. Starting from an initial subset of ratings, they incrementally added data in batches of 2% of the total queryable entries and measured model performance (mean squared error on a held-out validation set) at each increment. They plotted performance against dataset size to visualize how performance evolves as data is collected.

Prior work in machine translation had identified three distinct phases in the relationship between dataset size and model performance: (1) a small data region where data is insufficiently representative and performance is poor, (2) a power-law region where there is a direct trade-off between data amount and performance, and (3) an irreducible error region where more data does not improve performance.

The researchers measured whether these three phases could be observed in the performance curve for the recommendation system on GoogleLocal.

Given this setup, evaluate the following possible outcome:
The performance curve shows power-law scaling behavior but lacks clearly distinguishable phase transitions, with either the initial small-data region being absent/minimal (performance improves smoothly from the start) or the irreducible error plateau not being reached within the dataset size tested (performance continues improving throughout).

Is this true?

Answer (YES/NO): NO